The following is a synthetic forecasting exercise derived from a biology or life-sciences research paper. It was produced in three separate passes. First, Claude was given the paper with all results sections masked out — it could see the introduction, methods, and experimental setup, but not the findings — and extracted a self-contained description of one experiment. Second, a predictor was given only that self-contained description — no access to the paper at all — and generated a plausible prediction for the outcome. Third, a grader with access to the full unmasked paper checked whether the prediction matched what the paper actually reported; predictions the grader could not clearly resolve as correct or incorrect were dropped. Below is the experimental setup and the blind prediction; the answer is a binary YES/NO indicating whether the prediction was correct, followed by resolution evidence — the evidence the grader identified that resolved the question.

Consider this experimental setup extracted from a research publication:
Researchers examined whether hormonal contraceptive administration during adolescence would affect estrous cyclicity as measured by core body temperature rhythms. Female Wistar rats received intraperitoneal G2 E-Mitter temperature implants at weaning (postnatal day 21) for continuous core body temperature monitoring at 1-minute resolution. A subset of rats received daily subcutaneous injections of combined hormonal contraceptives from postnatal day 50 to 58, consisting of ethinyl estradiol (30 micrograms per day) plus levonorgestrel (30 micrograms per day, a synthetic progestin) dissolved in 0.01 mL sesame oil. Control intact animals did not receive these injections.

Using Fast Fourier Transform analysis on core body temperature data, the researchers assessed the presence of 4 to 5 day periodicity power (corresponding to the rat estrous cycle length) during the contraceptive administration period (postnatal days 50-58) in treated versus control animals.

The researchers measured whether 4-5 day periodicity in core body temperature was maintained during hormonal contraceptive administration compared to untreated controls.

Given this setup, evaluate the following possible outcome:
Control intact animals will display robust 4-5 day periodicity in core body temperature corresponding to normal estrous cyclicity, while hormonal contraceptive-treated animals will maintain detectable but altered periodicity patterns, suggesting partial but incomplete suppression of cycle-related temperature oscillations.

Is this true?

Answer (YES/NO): NO